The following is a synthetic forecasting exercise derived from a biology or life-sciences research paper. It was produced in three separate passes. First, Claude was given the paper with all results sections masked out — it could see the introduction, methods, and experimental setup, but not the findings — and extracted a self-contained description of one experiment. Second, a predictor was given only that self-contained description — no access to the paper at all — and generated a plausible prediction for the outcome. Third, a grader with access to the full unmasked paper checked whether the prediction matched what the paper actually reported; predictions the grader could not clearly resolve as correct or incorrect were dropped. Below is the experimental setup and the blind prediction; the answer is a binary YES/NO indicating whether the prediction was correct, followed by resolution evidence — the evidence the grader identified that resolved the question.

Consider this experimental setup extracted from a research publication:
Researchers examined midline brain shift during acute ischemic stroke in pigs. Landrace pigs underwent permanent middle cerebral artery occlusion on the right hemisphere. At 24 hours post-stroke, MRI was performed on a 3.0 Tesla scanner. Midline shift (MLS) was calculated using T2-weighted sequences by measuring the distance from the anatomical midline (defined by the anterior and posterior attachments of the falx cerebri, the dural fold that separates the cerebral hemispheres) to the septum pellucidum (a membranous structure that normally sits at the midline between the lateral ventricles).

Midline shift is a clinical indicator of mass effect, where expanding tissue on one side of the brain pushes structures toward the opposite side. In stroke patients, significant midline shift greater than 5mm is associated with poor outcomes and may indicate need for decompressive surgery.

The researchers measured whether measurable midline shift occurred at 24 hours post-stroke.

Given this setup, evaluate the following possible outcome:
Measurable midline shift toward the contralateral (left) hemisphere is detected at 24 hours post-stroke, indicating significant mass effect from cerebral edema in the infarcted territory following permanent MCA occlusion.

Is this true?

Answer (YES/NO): YES